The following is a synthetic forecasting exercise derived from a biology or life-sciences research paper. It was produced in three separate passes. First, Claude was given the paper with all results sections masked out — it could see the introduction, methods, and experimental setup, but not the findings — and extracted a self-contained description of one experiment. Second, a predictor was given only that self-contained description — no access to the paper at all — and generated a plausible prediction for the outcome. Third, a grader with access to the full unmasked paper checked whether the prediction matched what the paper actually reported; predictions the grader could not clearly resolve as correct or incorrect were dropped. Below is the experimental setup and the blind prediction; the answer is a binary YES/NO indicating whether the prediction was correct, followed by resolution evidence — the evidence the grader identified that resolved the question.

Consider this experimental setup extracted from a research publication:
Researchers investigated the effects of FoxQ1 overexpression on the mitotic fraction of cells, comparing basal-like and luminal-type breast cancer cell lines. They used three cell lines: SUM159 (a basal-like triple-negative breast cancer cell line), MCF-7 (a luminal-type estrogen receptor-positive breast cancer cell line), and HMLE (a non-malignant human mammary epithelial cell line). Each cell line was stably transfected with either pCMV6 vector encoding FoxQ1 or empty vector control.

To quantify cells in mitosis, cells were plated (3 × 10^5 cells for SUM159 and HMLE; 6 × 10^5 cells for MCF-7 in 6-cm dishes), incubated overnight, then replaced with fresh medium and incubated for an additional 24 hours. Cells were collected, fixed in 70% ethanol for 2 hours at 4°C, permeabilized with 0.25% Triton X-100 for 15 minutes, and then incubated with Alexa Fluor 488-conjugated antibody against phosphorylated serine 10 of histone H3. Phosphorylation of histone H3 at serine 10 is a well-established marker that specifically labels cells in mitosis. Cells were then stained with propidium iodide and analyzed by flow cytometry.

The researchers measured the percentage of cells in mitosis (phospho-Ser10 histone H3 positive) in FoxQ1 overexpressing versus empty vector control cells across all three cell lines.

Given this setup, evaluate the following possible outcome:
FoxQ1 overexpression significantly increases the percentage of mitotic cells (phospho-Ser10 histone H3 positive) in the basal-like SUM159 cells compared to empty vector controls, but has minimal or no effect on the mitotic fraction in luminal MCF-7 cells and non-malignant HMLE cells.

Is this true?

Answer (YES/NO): NO